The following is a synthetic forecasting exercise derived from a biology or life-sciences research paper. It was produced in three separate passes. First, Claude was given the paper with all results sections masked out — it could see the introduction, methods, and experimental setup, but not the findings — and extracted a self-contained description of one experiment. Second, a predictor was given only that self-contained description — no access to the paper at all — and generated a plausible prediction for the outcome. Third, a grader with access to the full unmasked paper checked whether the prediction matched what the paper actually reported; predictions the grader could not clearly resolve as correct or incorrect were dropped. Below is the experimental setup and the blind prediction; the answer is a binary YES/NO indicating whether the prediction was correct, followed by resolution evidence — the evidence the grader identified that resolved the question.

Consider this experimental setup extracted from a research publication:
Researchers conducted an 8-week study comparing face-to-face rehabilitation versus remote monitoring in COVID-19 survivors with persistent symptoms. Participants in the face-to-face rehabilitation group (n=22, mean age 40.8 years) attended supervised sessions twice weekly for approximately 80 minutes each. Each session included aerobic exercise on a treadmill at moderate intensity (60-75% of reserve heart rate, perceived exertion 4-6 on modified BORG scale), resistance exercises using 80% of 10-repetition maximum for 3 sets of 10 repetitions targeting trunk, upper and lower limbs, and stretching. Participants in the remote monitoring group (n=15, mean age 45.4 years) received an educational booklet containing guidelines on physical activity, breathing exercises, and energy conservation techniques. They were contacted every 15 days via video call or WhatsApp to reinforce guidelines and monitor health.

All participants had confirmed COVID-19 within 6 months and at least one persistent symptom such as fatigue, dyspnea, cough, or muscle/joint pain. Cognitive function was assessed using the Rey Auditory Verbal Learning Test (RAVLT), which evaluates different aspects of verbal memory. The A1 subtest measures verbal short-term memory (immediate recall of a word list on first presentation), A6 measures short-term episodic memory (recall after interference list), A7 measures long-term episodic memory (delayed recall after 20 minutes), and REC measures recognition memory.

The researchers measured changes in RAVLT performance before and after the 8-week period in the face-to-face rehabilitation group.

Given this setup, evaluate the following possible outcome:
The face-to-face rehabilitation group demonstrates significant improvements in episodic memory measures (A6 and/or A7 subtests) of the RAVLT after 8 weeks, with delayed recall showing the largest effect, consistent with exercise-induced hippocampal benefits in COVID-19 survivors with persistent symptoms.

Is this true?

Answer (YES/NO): NO